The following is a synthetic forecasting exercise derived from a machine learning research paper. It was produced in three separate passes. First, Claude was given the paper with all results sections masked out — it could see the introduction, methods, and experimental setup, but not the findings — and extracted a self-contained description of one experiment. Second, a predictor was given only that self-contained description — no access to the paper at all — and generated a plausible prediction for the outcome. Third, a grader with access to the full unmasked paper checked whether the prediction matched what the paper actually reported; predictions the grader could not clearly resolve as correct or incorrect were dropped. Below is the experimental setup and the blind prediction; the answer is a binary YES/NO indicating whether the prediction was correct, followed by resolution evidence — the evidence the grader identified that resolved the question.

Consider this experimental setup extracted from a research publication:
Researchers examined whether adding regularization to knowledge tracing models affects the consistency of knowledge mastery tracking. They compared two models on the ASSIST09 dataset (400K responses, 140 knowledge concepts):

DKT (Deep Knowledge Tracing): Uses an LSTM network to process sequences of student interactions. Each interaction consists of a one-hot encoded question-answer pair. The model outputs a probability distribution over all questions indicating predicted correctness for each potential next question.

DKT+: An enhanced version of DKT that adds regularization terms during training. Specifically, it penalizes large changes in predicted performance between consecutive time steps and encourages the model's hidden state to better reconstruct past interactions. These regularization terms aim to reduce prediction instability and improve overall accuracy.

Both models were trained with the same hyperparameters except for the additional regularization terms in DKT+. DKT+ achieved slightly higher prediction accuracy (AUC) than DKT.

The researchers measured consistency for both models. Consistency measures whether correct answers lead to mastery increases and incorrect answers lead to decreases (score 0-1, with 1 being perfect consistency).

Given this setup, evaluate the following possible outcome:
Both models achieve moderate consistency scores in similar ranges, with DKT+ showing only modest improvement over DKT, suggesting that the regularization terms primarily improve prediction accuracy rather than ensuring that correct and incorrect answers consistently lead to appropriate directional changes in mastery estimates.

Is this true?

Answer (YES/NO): NO